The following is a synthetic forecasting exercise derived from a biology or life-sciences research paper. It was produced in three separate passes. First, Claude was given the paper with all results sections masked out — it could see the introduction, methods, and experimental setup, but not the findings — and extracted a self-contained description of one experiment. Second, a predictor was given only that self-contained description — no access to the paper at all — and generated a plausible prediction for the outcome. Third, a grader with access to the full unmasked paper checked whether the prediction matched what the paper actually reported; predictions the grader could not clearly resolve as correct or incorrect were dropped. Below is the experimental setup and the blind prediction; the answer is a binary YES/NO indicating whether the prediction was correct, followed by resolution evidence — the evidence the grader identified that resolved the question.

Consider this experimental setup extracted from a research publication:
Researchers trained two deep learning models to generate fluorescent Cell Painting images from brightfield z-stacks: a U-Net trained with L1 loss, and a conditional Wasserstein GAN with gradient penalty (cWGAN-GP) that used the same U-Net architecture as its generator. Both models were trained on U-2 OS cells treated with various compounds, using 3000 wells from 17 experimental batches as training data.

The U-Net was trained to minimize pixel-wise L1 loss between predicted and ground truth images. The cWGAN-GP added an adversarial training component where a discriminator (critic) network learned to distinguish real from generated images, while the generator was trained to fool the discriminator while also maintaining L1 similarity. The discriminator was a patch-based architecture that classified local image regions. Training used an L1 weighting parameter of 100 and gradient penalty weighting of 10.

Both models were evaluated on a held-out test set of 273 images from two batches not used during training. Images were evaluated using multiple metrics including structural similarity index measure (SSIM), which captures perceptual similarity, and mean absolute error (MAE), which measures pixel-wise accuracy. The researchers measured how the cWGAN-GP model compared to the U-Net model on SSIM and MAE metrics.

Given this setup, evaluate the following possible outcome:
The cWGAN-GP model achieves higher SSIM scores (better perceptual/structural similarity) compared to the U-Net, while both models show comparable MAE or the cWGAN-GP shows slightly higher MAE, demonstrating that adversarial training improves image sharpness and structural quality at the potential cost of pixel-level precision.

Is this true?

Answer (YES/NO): NO